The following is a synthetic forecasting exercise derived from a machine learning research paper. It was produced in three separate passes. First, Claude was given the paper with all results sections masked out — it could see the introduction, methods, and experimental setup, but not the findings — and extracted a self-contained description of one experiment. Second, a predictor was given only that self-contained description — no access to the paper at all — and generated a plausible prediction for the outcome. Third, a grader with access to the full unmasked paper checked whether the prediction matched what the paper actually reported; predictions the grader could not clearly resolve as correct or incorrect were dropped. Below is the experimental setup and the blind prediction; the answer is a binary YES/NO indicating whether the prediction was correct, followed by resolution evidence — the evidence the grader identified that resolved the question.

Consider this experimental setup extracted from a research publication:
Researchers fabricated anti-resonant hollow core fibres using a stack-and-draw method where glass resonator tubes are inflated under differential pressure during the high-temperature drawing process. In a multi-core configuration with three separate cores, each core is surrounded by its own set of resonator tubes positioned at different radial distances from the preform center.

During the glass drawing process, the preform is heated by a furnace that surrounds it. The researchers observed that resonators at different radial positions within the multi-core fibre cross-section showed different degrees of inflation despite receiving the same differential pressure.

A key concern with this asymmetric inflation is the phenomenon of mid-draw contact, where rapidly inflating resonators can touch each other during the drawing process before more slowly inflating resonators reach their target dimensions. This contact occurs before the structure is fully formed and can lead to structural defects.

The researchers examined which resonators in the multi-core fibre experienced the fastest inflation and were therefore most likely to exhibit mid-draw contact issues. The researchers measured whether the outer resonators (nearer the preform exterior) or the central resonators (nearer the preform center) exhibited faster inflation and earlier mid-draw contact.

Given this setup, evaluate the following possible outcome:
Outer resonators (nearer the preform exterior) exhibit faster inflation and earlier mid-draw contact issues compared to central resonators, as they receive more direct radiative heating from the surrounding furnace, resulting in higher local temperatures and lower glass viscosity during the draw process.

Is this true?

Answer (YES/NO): YES